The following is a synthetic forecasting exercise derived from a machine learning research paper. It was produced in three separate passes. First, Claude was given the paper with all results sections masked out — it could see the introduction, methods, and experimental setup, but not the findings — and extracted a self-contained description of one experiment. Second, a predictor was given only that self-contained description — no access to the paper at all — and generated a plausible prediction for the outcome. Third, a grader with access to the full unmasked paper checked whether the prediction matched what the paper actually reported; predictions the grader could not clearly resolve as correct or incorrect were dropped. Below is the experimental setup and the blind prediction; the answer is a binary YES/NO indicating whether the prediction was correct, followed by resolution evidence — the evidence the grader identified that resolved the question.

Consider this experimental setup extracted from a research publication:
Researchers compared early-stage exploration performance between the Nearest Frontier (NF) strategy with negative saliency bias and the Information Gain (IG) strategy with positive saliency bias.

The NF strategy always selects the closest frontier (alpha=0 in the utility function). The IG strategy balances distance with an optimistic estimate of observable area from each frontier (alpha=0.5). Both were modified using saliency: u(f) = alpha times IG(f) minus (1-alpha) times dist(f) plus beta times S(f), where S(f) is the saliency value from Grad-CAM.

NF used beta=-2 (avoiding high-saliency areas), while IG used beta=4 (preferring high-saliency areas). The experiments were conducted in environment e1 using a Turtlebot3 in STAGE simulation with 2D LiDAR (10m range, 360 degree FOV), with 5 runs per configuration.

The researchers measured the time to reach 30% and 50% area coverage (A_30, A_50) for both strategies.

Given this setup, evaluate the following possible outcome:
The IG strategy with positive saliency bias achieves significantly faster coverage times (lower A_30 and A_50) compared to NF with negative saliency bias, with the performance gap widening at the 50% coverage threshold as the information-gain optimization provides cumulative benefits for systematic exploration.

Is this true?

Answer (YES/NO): NO